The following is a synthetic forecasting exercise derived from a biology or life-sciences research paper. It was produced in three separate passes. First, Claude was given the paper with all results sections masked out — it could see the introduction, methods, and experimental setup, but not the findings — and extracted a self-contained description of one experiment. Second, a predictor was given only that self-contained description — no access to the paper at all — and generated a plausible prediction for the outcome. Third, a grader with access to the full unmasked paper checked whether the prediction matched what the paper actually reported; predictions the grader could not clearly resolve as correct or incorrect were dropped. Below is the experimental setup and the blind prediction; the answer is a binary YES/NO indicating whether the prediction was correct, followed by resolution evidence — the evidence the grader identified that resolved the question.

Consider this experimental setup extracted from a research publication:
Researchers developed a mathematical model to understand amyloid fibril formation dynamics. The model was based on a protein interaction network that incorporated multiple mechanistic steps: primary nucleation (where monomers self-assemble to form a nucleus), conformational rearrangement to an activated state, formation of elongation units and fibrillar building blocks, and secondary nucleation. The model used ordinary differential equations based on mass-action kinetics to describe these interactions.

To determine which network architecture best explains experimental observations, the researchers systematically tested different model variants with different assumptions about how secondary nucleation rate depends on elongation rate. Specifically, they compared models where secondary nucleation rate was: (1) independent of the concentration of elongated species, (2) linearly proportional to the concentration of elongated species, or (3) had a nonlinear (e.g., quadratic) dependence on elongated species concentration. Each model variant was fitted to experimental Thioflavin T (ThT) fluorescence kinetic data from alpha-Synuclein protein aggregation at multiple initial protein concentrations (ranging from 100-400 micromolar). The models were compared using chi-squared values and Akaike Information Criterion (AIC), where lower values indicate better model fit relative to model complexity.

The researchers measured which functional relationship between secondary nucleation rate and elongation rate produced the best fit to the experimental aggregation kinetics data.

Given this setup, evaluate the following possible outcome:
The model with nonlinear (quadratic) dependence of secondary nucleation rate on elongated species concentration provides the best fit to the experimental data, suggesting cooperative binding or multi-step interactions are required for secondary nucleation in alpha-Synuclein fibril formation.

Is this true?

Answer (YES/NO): NO